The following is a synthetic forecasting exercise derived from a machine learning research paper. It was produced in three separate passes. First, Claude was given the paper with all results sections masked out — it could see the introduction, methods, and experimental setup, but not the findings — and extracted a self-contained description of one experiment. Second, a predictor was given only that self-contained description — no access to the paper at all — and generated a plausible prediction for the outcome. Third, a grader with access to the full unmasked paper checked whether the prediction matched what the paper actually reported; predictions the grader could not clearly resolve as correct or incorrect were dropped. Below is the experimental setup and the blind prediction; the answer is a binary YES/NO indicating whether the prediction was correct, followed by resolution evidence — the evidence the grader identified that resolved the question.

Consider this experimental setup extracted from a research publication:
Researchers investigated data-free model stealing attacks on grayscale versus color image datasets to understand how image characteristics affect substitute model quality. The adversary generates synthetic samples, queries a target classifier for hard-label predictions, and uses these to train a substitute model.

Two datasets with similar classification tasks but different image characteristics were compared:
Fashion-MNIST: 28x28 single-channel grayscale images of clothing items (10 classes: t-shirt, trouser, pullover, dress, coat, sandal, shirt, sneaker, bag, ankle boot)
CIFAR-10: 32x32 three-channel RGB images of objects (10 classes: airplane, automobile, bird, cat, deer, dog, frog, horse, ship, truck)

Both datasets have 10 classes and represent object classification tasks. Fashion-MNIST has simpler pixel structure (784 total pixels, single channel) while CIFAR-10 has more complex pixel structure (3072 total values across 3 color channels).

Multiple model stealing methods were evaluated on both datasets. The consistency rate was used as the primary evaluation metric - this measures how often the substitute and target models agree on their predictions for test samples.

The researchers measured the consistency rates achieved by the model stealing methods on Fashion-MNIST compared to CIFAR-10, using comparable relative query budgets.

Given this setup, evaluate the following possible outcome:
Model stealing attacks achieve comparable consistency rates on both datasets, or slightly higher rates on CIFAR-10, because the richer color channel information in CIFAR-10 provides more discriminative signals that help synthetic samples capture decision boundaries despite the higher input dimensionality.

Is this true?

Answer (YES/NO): NO